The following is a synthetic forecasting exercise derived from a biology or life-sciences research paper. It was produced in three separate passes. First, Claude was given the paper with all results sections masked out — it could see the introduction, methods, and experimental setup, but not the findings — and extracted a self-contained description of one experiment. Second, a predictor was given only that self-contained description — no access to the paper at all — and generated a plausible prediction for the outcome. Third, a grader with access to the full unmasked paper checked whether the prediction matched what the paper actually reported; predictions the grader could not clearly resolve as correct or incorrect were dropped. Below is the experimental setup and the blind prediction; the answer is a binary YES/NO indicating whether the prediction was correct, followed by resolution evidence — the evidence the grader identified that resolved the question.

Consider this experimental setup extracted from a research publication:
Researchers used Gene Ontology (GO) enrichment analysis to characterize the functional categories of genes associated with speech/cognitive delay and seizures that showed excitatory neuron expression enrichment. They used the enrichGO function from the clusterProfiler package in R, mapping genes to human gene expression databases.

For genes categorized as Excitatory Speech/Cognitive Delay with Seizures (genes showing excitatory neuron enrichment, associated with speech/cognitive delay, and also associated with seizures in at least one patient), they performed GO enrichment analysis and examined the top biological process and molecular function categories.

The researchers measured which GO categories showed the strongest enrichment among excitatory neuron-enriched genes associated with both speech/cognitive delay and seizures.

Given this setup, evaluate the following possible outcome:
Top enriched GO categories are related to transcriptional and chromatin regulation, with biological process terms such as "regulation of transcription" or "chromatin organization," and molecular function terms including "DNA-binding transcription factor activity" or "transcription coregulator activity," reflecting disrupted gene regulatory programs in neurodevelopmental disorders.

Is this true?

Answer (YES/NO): NO